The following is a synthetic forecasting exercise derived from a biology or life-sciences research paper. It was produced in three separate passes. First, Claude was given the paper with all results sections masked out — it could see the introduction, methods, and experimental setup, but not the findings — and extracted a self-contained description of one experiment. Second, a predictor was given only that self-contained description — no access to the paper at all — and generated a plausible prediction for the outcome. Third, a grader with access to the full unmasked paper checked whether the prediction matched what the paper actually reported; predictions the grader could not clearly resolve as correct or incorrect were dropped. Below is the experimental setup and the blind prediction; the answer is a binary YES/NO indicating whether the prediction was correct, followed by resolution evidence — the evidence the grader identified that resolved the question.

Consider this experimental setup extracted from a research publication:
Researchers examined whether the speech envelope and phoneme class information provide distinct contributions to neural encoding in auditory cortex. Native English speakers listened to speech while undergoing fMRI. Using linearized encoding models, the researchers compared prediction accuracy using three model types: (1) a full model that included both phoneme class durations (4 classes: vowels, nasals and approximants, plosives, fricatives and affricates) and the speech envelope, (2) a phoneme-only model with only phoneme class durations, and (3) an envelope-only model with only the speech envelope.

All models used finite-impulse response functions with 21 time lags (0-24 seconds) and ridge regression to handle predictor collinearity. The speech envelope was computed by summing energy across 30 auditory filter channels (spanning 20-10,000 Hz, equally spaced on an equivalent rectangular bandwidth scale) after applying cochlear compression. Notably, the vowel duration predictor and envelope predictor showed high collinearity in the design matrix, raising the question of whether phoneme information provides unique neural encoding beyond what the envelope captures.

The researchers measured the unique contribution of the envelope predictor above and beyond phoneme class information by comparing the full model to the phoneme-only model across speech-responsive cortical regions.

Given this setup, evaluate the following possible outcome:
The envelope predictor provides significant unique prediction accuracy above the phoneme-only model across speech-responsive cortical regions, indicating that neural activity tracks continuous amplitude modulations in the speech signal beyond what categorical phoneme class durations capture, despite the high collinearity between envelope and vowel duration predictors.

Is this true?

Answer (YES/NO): YES